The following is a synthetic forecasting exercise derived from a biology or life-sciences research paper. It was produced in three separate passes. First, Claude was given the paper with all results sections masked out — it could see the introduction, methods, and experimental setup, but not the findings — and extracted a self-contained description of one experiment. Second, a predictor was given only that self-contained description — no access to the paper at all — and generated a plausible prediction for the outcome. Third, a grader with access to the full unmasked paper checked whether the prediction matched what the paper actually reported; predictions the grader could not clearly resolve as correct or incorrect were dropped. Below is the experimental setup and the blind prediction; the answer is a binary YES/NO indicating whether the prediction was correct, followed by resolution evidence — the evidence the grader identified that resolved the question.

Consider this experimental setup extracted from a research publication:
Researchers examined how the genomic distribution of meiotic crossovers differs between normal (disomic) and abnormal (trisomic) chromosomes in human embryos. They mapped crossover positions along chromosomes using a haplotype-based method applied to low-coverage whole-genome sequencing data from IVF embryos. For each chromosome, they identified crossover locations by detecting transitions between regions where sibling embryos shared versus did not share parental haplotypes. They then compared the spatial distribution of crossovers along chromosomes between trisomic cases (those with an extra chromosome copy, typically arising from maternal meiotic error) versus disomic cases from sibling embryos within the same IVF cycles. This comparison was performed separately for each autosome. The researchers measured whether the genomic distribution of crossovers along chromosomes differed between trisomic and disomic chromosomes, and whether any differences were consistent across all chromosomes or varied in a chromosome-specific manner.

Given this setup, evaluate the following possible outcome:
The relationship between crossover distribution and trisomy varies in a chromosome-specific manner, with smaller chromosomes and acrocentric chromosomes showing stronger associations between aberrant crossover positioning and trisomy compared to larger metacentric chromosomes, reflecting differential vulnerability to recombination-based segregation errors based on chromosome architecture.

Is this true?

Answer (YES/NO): NO